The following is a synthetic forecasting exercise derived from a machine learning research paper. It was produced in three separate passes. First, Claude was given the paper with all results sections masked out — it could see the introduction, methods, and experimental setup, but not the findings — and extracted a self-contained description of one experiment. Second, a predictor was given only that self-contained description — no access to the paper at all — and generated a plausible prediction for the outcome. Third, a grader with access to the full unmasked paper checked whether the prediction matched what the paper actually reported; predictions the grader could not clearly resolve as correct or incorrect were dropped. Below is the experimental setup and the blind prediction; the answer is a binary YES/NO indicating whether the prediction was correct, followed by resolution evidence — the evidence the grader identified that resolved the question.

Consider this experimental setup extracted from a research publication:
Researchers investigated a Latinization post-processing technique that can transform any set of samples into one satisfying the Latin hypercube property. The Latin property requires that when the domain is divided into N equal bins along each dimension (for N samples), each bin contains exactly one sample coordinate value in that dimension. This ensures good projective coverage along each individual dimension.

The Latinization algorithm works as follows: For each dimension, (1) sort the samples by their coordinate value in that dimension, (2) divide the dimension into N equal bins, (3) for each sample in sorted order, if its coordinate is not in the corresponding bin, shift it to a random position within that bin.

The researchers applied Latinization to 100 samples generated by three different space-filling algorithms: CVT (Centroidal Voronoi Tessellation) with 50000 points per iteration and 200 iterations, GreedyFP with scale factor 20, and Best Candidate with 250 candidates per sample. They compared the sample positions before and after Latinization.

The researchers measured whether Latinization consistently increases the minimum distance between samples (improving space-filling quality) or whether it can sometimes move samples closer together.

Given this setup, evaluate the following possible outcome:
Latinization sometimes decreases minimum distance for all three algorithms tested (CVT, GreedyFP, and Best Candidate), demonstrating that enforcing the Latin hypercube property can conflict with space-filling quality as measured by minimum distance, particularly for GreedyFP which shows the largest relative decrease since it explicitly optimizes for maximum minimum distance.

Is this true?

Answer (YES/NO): NO